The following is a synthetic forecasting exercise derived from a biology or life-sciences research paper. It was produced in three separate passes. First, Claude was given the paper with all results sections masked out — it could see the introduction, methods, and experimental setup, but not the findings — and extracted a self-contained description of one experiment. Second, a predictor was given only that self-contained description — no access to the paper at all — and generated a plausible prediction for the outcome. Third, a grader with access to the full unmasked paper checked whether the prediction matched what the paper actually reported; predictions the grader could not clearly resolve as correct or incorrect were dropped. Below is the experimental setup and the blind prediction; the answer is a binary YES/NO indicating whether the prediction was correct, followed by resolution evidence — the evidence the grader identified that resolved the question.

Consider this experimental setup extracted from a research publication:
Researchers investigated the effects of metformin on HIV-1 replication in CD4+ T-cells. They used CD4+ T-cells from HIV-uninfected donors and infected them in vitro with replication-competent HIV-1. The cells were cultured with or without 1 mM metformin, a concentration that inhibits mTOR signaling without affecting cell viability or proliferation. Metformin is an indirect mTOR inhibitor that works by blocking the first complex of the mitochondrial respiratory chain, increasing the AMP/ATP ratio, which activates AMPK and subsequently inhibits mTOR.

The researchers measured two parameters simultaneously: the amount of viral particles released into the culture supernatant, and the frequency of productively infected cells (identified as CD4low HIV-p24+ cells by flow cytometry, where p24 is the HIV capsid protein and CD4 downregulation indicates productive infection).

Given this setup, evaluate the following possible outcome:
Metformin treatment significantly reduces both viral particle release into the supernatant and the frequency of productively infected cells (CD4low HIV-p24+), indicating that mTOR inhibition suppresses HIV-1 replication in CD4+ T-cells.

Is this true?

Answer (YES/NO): NO